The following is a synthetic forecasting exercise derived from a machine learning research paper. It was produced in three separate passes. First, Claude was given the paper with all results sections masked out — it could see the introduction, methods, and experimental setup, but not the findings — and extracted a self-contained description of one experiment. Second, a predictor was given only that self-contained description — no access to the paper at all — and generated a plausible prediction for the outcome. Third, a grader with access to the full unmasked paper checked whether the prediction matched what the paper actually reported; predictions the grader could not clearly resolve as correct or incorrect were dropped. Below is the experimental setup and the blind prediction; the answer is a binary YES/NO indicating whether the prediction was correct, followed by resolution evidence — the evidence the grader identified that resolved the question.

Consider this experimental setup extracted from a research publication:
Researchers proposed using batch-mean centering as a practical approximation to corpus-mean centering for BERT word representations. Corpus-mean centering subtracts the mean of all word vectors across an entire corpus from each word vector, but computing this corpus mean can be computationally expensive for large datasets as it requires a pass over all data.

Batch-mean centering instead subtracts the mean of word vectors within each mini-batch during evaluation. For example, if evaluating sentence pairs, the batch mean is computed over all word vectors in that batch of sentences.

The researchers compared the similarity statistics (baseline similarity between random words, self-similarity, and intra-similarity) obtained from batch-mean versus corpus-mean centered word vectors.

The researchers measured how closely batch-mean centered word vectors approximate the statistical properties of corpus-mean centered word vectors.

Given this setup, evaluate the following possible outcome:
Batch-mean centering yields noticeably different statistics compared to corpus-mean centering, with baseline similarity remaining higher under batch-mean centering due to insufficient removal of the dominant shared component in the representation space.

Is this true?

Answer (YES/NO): NO